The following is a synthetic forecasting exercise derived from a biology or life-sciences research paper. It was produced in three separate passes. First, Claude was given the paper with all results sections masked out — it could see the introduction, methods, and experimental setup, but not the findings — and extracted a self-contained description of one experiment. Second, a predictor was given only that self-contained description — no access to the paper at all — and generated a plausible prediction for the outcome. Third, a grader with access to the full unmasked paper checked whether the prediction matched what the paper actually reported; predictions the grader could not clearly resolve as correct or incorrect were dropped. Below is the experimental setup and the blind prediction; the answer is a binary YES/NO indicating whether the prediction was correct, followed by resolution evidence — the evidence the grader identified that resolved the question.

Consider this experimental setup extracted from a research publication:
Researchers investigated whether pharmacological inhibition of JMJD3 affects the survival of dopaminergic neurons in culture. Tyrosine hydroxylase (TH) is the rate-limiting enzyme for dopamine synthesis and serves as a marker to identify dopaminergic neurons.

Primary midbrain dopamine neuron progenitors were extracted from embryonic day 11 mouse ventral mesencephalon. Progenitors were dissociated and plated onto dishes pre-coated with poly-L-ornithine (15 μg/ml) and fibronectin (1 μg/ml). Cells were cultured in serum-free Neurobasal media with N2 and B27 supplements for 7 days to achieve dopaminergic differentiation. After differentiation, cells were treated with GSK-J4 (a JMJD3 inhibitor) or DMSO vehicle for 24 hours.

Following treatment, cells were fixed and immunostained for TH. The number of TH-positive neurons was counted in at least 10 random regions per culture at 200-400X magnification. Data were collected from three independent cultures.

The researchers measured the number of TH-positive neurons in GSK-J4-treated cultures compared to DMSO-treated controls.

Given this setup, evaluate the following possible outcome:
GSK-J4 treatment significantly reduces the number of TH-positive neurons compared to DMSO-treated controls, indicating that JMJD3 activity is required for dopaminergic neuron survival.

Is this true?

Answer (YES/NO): NO